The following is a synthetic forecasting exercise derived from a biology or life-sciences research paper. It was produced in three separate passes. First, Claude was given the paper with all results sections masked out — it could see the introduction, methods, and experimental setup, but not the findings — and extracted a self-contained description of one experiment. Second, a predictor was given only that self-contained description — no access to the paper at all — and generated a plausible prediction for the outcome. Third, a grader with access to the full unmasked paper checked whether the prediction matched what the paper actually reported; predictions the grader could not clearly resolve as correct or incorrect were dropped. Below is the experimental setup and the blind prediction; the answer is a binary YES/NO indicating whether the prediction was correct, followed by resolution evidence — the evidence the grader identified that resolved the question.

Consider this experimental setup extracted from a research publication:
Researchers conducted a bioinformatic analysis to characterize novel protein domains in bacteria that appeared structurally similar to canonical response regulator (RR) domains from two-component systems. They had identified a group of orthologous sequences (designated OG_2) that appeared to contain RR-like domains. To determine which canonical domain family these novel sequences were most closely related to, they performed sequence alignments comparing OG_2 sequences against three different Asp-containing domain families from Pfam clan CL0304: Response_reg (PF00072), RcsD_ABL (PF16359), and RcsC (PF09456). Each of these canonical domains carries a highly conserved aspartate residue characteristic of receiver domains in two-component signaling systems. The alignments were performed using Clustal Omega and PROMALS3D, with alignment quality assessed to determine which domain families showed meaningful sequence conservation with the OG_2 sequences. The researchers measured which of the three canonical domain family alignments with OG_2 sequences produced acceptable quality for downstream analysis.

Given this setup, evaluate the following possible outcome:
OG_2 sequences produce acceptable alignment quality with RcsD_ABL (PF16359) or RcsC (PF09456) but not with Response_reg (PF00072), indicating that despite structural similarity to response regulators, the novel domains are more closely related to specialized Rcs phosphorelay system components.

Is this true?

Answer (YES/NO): NO